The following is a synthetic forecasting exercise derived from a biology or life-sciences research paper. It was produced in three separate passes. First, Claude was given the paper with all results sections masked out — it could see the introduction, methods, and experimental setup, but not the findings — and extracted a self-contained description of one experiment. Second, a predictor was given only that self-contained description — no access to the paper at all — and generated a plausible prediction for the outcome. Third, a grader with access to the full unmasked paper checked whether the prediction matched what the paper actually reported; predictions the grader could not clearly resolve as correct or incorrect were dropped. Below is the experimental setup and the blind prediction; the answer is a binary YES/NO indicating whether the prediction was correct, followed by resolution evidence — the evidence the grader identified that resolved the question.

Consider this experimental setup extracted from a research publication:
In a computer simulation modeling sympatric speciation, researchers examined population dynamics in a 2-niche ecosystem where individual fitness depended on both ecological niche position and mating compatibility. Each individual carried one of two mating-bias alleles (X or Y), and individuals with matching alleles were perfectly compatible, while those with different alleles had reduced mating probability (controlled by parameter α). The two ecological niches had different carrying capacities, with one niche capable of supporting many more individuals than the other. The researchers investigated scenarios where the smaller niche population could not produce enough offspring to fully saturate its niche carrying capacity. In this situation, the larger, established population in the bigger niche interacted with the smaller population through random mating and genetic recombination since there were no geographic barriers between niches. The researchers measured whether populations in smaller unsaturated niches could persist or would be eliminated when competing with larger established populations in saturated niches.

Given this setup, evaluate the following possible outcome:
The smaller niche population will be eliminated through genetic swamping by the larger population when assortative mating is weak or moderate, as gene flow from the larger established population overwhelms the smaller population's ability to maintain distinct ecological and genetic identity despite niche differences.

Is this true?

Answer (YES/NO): NO